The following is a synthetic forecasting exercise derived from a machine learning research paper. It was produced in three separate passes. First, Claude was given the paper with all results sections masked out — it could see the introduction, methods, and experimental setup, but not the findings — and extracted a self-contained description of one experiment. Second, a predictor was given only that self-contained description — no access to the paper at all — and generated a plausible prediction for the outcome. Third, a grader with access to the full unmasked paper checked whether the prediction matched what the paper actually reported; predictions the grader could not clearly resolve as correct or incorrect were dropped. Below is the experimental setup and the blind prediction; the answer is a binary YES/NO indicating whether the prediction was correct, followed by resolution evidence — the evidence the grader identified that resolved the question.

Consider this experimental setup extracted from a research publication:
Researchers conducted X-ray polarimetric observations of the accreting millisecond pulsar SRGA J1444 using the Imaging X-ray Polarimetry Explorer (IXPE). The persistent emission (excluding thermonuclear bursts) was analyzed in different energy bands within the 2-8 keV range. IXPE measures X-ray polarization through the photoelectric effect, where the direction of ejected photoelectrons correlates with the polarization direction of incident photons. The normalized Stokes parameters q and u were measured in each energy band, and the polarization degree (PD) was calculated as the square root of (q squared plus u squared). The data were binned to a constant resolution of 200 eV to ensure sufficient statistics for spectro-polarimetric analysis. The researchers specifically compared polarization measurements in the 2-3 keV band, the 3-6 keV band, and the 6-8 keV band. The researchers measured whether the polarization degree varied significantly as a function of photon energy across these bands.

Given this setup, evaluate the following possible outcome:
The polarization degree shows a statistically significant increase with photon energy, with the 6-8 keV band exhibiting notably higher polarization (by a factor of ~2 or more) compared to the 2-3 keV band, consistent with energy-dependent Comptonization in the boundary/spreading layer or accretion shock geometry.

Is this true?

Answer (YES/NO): NO